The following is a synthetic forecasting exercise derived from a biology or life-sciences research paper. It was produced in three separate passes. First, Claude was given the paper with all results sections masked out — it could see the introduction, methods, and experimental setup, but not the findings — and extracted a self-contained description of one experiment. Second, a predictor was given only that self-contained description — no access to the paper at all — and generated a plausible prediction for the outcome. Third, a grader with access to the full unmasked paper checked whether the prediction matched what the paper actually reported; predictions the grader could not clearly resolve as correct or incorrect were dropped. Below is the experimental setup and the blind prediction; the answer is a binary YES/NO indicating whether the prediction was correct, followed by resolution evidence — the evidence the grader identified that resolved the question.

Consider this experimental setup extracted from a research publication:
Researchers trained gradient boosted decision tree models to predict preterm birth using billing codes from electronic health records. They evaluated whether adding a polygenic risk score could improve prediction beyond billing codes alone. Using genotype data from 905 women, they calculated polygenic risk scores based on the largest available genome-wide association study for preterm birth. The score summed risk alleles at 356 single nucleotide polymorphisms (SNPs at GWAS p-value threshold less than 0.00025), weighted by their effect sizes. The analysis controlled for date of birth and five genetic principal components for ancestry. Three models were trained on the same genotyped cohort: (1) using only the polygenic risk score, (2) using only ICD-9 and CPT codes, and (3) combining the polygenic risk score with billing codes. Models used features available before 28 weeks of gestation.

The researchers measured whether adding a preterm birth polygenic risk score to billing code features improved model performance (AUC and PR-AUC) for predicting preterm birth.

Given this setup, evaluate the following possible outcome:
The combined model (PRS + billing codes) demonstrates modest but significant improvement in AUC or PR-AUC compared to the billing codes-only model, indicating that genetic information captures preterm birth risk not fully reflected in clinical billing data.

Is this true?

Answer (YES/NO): NO